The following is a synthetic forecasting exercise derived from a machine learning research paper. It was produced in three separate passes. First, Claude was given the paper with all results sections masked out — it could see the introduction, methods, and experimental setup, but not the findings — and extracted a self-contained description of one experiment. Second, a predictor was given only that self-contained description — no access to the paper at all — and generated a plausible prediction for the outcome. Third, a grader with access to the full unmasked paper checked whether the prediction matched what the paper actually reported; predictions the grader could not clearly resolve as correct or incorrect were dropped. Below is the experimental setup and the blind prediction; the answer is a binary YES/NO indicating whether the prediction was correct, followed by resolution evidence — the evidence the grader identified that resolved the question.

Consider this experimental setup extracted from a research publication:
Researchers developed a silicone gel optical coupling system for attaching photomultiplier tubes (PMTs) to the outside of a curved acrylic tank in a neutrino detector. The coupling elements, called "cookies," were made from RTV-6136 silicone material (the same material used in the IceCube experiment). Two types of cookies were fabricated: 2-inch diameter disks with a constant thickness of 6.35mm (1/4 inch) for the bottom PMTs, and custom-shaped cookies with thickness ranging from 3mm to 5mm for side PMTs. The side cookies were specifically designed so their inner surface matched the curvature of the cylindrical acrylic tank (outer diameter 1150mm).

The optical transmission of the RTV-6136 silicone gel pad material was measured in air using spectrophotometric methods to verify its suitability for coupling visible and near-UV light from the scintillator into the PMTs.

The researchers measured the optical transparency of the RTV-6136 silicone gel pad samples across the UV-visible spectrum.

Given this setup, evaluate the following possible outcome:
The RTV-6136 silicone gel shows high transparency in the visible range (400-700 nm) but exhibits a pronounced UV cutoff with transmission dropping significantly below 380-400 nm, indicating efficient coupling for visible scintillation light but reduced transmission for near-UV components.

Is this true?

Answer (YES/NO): NO